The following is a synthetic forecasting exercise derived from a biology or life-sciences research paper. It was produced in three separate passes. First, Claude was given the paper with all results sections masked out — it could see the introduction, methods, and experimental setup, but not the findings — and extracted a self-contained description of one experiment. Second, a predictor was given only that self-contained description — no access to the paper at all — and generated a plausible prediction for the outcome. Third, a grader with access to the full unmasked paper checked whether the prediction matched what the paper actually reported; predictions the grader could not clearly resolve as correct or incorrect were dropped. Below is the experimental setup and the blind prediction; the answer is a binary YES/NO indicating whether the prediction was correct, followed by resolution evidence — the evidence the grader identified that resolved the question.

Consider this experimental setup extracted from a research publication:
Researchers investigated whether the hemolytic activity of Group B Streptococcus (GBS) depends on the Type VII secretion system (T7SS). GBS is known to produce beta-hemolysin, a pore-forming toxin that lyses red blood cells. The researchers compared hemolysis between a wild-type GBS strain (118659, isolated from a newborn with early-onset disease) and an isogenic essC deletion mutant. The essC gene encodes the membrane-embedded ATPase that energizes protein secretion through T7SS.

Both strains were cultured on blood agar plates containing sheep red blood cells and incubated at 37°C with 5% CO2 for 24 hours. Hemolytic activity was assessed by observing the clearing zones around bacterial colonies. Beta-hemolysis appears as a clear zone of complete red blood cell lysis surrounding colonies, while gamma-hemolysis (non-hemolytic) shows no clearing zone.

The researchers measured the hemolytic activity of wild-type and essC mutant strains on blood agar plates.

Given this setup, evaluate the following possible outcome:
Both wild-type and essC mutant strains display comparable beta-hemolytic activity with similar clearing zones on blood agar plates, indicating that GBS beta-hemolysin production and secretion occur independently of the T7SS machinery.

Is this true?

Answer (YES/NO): YES